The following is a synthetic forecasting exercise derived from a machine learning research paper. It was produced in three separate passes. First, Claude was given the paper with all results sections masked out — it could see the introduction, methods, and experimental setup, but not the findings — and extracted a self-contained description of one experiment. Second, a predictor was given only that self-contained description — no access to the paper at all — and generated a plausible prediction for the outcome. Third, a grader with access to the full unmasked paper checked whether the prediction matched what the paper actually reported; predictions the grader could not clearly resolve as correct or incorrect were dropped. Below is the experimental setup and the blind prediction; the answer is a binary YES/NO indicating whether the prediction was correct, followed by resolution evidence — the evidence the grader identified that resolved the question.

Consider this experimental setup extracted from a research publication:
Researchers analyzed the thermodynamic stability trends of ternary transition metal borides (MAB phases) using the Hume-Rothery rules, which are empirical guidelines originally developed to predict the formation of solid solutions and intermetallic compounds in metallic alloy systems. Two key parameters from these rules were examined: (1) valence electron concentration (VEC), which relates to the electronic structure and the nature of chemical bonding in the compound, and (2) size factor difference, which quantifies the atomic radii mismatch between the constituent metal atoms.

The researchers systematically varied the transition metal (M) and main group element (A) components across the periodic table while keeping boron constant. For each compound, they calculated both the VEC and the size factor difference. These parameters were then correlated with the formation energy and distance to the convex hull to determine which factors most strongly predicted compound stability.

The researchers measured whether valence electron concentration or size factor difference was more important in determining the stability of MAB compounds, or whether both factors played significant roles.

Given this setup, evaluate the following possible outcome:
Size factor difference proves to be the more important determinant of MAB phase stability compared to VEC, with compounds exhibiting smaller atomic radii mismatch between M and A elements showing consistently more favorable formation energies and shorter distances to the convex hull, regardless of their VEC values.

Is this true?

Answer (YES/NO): NO